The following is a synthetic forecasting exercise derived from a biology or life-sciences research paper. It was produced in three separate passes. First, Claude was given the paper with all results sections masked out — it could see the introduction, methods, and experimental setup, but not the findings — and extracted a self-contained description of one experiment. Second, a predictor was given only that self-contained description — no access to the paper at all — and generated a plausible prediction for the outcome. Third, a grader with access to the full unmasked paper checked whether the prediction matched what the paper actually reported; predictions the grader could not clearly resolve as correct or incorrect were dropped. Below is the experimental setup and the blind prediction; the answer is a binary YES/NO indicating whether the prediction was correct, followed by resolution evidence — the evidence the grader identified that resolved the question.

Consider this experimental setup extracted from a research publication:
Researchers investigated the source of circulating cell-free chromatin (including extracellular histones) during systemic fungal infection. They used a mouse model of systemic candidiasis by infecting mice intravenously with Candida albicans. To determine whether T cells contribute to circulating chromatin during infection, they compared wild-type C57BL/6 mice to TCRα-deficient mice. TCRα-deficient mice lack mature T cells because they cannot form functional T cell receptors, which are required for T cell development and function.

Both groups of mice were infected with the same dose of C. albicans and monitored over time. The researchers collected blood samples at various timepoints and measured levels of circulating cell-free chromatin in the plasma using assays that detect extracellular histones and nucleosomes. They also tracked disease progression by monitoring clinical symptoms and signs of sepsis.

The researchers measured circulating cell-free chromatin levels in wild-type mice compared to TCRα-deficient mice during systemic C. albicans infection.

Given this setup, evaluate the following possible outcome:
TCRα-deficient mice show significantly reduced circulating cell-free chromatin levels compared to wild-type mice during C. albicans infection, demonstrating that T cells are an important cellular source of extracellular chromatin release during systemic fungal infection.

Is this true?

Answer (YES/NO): YES